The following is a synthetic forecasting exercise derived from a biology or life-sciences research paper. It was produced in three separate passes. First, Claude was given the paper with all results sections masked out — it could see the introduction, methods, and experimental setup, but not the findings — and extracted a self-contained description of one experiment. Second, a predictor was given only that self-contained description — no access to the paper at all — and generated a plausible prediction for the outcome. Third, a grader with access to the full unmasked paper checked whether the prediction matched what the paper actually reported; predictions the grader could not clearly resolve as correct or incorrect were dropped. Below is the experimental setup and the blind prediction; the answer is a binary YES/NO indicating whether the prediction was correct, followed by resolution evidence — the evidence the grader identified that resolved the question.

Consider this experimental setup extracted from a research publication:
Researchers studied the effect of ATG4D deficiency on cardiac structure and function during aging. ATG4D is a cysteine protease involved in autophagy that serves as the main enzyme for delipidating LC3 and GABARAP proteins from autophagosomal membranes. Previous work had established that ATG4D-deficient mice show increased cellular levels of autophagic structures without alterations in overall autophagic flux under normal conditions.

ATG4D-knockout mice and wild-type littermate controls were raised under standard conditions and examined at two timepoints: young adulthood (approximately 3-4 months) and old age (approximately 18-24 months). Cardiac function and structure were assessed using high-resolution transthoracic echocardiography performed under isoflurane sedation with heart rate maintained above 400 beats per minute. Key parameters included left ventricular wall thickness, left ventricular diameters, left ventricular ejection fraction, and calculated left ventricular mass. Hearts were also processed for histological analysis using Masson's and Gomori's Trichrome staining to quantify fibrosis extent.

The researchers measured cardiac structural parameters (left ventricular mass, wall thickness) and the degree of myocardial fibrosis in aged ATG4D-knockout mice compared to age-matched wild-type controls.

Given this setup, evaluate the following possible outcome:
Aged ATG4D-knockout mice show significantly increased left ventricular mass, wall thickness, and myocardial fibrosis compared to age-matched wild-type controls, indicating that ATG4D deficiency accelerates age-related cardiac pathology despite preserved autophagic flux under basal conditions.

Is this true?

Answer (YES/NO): NO